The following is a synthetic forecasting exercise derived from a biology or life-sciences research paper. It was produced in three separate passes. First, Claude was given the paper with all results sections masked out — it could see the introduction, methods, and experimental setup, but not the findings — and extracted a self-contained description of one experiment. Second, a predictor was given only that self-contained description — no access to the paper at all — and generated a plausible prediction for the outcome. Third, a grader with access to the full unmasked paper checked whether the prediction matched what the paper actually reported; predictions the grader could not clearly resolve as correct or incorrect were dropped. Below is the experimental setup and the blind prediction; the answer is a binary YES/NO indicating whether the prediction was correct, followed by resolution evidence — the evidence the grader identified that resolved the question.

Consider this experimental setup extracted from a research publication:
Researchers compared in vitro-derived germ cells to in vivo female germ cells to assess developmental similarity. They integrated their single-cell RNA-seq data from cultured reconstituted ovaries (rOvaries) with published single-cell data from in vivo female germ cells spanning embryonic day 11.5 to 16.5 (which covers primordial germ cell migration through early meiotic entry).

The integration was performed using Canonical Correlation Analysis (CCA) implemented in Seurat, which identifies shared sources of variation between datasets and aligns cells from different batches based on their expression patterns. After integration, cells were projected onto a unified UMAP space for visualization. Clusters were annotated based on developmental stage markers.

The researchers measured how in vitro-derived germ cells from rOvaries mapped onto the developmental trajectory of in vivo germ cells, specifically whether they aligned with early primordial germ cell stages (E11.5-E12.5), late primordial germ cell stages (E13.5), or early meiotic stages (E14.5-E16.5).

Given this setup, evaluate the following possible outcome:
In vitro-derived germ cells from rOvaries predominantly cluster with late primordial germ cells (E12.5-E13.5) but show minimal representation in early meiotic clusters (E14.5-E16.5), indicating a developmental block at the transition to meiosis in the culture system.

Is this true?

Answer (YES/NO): NO